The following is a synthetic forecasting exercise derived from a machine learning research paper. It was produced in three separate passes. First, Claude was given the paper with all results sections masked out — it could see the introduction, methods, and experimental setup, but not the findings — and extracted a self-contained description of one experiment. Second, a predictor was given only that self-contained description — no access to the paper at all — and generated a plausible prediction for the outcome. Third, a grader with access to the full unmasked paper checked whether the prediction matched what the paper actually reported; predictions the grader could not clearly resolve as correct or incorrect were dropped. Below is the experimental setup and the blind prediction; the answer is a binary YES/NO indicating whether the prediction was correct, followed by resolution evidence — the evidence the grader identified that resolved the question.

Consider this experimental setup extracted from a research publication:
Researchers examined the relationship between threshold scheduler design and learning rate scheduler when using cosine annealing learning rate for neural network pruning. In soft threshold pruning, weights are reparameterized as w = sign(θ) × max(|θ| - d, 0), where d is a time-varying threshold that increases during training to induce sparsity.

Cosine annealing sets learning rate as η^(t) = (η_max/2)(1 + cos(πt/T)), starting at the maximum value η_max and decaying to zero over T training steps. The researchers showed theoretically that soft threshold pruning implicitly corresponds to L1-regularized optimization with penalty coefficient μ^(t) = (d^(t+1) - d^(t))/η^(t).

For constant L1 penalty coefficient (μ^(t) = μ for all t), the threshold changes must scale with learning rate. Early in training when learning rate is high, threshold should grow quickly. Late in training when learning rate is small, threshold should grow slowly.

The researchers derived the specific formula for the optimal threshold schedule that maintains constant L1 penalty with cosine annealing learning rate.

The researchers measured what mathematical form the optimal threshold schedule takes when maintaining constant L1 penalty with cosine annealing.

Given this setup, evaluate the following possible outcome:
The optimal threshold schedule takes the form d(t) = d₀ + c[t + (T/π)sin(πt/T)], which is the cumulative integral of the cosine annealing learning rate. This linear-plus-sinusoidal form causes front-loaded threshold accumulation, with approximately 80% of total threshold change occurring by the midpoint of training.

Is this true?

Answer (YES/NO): YES